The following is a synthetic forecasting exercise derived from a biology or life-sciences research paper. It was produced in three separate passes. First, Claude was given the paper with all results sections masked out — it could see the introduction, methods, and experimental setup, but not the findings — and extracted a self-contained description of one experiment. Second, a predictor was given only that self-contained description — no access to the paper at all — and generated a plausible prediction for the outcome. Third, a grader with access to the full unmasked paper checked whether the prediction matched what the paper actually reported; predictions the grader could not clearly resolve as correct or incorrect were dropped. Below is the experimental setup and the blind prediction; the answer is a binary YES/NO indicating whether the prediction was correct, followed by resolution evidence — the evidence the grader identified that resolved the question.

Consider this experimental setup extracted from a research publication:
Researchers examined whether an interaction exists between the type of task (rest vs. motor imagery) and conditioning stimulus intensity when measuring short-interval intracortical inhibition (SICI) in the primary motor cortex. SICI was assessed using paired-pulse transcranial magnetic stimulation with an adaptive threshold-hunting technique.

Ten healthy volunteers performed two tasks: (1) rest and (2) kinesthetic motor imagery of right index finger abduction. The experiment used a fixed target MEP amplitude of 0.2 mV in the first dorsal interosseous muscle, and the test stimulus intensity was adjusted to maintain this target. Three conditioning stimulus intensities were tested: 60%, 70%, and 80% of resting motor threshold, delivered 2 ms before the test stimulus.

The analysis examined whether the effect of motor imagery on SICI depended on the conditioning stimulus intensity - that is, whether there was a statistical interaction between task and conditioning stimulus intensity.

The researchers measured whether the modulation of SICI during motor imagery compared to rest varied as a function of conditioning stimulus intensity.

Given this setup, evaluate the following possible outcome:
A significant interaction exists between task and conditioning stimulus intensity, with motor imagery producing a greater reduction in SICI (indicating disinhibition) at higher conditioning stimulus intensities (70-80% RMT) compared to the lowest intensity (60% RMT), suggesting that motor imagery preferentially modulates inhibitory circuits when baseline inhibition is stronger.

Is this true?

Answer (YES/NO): NO